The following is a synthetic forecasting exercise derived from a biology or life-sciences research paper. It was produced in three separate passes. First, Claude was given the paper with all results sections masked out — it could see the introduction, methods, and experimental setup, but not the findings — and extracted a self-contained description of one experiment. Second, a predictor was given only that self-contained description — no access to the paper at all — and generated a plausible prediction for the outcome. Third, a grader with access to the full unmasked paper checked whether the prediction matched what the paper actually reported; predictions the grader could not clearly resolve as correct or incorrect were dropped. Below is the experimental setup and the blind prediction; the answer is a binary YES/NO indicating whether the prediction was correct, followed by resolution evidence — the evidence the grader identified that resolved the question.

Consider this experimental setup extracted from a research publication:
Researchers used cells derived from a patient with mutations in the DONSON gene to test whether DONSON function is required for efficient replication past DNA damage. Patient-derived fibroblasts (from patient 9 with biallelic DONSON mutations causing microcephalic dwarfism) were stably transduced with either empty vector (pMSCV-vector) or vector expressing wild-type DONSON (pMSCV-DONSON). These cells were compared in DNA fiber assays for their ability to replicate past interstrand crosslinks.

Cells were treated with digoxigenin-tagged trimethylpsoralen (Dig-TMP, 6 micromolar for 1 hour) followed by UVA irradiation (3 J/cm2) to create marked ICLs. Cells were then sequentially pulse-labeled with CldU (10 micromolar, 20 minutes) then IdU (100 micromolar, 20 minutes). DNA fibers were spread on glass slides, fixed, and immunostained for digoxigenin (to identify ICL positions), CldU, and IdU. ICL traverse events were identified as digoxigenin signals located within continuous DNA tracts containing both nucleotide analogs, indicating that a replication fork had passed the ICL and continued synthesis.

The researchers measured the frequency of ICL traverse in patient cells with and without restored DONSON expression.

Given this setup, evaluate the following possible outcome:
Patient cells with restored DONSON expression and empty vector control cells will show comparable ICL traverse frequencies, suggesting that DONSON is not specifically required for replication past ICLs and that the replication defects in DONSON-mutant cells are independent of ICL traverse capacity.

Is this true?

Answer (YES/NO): NO